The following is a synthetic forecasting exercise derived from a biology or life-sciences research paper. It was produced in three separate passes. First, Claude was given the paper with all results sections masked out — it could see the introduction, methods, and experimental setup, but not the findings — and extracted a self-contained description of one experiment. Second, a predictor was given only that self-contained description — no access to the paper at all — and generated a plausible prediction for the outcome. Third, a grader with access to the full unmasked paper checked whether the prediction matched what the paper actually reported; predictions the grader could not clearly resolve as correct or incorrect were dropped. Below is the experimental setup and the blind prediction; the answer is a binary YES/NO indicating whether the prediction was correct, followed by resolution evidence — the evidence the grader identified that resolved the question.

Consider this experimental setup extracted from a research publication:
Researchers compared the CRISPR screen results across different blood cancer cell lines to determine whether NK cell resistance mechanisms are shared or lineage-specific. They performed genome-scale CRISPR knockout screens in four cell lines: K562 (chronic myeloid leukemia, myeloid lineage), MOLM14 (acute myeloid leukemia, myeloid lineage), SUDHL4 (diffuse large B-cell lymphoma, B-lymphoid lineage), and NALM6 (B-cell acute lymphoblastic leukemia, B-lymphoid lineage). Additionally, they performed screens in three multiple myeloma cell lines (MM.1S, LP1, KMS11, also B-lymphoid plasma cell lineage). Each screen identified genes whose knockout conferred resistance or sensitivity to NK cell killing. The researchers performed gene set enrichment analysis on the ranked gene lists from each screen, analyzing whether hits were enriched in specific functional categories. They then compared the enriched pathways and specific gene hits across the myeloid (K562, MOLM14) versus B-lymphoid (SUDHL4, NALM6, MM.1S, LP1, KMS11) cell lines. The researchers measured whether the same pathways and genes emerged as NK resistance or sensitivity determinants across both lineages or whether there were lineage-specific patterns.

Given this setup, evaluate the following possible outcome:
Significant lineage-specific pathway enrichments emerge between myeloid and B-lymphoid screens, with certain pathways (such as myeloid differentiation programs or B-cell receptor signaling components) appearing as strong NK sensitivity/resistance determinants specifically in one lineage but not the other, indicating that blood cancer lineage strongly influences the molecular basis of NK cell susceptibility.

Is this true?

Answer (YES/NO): NO